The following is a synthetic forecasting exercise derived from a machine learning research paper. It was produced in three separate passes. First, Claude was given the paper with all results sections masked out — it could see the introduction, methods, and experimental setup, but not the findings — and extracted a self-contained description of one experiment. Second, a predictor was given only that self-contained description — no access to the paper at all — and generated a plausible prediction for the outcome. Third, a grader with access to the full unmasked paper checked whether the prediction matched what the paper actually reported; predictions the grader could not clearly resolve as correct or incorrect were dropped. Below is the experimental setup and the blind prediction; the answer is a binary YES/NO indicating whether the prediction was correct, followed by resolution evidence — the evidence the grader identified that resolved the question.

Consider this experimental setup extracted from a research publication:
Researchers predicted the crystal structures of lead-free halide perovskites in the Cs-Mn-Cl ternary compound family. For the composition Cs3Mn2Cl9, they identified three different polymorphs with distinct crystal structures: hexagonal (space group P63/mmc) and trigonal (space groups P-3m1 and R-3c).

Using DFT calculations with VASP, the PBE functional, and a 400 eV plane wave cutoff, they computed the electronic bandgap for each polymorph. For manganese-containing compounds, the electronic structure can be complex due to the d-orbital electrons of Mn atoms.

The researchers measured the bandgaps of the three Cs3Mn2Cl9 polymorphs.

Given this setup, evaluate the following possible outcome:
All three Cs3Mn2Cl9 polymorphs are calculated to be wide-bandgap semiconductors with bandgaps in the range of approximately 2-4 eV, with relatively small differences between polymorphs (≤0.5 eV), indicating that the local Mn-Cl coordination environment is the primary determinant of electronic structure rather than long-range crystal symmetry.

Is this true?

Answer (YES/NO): NO